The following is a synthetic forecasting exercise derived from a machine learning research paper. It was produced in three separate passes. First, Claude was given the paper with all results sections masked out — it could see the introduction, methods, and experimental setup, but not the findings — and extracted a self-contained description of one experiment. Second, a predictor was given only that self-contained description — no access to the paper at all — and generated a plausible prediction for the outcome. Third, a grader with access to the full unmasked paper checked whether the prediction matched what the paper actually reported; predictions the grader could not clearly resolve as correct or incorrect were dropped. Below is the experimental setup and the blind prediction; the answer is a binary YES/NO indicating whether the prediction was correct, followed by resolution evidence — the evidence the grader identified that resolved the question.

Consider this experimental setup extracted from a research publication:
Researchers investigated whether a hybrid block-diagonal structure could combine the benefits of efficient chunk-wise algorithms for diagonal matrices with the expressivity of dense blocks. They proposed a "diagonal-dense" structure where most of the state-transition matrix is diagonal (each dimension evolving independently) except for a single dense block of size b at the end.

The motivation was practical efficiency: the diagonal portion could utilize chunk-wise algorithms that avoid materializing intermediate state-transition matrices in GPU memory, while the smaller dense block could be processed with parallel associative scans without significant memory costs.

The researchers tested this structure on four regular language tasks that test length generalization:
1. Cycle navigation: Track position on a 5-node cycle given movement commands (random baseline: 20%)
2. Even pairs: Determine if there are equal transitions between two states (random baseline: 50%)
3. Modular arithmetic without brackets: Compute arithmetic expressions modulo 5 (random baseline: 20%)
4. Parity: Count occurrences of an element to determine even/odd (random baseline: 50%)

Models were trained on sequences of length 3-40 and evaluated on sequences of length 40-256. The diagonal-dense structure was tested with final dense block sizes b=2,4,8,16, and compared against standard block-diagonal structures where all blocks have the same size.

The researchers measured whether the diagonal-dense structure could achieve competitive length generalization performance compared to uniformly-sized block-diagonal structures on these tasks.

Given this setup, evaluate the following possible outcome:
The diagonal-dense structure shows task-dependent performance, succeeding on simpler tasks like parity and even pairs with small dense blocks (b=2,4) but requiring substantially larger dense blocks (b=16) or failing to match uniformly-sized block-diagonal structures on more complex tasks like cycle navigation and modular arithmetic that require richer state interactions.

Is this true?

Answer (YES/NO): NO